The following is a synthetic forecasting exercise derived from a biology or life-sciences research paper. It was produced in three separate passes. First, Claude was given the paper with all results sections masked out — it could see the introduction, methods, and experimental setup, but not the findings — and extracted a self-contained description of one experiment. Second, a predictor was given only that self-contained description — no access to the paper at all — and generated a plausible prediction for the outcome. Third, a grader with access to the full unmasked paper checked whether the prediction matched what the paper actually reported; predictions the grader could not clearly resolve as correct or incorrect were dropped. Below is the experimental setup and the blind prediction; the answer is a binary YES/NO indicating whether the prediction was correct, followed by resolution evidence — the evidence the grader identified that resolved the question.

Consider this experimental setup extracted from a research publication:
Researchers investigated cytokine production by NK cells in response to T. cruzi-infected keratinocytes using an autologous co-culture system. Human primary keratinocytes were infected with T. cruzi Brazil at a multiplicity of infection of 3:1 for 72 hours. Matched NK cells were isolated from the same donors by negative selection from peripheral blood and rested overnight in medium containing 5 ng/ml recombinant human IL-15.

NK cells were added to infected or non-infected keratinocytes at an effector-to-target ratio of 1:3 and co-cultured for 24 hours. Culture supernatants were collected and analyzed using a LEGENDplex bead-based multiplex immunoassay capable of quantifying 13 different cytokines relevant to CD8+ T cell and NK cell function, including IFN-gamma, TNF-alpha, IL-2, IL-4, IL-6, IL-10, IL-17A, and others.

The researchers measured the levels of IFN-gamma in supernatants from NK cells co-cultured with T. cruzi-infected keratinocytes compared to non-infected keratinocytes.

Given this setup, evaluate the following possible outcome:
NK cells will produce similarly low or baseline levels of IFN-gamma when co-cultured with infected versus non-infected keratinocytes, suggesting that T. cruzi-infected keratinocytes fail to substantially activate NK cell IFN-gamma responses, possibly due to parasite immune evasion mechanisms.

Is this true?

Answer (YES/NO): NO